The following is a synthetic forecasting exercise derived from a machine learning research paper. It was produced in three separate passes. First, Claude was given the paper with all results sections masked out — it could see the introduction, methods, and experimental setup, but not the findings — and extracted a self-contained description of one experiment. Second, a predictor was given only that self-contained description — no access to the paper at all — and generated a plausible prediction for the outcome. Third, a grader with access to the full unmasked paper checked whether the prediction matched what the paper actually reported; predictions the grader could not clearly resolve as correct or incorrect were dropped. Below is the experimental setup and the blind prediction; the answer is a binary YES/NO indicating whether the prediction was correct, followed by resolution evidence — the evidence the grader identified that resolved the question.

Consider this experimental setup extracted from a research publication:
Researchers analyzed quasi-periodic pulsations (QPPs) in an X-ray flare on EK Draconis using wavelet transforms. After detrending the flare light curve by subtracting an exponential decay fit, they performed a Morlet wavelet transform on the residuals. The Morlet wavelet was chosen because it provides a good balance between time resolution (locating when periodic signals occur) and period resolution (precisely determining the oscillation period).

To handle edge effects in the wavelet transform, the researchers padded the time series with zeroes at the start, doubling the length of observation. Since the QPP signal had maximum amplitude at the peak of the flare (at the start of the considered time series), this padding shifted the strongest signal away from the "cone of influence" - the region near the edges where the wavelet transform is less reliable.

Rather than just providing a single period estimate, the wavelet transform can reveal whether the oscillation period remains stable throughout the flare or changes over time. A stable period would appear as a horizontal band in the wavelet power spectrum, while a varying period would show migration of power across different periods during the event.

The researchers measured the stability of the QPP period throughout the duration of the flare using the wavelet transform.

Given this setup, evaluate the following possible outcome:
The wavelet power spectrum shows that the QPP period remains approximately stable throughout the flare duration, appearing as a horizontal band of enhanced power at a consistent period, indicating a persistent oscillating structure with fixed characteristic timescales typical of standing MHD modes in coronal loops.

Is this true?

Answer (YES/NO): NO